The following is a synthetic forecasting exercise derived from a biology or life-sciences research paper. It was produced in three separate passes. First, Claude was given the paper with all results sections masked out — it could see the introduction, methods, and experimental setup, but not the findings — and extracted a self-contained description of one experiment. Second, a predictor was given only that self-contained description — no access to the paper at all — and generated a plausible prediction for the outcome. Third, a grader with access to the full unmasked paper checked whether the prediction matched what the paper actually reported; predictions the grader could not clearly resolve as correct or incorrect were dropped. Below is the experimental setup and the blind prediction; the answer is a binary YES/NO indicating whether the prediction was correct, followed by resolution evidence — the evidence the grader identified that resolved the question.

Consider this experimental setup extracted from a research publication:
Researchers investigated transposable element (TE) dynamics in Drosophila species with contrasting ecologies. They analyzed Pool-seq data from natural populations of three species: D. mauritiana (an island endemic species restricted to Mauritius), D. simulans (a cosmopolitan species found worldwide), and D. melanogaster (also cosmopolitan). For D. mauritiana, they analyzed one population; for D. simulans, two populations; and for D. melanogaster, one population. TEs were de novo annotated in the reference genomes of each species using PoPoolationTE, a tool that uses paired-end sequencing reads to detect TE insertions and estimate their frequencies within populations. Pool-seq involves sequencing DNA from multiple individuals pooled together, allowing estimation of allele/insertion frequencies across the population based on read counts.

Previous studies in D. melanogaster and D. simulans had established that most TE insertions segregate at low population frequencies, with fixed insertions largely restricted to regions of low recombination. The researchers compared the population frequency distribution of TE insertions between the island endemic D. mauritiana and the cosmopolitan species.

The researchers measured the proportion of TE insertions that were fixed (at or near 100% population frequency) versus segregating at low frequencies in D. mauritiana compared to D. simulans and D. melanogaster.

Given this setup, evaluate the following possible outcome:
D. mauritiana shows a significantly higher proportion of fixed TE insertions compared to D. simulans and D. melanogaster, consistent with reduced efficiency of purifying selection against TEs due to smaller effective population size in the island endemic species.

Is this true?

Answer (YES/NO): NO